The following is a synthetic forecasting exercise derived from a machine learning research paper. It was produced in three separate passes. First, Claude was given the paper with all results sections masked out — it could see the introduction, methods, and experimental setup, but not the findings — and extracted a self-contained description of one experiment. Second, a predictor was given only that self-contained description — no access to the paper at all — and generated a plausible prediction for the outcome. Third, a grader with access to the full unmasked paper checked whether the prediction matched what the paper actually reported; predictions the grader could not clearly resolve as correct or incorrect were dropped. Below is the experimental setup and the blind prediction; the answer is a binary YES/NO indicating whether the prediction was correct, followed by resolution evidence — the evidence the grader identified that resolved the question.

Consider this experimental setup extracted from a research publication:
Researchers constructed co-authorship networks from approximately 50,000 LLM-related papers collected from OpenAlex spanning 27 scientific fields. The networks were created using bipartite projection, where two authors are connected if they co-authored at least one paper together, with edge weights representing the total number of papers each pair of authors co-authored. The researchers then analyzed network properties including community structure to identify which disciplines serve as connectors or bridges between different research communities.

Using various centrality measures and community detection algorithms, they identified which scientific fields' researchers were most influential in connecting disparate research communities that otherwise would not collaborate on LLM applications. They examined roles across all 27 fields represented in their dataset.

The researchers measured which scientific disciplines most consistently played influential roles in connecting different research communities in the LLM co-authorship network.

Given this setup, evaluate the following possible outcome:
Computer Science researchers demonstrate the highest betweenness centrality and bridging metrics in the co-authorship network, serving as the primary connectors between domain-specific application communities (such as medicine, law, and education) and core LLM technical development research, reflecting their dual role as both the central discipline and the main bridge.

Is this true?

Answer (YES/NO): YES